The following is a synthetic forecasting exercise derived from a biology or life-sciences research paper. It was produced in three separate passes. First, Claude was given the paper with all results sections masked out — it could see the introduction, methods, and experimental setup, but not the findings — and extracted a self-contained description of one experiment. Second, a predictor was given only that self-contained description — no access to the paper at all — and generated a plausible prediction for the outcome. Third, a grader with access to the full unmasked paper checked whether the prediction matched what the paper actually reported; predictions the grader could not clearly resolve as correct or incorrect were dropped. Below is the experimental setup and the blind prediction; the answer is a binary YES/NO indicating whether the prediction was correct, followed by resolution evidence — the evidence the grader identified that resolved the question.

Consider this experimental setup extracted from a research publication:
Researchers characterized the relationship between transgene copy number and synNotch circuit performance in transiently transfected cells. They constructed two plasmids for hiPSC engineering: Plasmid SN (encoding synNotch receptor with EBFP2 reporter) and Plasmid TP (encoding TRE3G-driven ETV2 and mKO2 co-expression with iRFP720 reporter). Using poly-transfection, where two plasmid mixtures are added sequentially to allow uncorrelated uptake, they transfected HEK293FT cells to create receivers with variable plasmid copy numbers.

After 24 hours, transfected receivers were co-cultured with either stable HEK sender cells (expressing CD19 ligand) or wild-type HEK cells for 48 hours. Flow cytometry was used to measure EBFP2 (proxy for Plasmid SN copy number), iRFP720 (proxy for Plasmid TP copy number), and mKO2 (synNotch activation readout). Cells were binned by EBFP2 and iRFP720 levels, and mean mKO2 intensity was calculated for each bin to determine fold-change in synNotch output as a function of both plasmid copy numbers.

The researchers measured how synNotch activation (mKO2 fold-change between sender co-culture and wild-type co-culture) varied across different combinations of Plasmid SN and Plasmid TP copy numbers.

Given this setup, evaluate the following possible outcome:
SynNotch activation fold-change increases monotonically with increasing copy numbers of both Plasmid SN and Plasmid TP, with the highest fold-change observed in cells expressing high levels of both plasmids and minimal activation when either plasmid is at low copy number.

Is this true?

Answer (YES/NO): NO